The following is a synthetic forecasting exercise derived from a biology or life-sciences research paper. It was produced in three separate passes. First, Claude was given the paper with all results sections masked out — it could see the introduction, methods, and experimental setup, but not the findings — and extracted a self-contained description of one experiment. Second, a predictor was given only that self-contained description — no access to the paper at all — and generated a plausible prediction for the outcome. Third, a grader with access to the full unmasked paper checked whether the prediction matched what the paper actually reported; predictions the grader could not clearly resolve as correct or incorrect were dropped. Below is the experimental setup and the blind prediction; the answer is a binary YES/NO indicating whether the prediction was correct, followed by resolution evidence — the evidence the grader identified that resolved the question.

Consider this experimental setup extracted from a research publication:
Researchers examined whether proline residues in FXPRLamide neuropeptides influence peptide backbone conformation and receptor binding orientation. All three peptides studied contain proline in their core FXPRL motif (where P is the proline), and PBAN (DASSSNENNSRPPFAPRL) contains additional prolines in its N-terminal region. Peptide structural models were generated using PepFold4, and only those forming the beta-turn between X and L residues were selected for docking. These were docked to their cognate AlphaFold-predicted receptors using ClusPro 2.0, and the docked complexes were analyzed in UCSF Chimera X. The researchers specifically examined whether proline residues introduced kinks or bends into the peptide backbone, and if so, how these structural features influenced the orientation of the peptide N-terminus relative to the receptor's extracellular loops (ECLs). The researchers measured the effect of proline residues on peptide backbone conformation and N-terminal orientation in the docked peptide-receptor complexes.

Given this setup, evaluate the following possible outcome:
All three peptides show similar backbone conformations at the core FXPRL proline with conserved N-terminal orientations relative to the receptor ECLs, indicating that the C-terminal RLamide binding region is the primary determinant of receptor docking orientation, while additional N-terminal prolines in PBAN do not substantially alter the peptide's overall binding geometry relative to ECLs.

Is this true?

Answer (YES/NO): NO